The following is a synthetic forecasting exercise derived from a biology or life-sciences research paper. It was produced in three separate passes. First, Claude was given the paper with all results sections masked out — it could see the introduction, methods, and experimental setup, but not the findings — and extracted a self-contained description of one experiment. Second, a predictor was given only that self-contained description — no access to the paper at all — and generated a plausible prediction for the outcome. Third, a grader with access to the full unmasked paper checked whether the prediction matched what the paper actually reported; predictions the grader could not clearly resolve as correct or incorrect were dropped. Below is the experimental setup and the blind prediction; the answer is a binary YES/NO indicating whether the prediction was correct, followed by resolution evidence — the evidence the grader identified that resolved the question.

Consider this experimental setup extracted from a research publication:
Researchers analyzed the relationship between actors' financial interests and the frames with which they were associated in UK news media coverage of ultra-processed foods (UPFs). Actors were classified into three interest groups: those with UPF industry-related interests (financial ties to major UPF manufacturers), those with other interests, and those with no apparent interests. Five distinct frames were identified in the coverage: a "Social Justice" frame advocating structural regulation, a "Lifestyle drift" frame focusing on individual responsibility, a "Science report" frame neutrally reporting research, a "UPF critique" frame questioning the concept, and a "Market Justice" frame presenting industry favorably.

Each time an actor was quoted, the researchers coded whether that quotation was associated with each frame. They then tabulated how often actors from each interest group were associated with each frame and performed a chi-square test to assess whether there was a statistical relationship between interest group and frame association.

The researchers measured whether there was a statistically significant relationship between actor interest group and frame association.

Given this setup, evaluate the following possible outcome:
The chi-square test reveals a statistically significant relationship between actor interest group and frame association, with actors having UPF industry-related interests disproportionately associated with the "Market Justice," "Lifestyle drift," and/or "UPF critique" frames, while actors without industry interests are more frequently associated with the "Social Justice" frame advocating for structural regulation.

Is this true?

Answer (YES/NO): YES